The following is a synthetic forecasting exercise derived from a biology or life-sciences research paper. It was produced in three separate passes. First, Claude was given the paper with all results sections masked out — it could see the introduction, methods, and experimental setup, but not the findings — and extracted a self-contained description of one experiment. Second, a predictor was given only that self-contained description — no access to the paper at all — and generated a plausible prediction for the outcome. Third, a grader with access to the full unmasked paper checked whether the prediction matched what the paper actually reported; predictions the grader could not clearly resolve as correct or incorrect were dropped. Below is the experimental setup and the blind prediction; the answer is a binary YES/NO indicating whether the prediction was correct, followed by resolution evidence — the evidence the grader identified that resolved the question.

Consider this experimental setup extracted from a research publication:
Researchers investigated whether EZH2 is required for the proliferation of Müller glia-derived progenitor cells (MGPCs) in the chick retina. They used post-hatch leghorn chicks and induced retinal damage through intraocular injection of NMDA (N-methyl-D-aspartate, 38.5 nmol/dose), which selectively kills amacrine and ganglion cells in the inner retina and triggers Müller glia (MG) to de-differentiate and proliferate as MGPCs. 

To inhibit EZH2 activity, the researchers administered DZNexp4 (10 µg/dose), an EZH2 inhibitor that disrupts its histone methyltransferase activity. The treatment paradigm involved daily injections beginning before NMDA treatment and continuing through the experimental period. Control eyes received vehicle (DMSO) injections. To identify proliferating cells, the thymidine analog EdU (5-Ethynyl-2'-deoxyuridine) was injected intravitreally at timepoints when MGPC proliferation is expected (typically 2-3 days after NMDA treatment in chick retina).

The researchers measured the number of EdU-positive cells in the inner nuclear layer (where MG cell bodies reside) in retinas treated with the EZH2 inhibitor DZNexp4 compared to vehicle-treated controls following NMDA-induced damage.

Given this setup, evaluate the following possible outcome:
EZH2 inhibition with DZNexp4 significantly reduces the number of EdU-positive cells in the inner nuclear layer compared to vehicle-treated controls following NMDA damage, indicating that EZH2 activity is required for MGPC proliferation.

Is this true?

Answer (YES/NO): YES